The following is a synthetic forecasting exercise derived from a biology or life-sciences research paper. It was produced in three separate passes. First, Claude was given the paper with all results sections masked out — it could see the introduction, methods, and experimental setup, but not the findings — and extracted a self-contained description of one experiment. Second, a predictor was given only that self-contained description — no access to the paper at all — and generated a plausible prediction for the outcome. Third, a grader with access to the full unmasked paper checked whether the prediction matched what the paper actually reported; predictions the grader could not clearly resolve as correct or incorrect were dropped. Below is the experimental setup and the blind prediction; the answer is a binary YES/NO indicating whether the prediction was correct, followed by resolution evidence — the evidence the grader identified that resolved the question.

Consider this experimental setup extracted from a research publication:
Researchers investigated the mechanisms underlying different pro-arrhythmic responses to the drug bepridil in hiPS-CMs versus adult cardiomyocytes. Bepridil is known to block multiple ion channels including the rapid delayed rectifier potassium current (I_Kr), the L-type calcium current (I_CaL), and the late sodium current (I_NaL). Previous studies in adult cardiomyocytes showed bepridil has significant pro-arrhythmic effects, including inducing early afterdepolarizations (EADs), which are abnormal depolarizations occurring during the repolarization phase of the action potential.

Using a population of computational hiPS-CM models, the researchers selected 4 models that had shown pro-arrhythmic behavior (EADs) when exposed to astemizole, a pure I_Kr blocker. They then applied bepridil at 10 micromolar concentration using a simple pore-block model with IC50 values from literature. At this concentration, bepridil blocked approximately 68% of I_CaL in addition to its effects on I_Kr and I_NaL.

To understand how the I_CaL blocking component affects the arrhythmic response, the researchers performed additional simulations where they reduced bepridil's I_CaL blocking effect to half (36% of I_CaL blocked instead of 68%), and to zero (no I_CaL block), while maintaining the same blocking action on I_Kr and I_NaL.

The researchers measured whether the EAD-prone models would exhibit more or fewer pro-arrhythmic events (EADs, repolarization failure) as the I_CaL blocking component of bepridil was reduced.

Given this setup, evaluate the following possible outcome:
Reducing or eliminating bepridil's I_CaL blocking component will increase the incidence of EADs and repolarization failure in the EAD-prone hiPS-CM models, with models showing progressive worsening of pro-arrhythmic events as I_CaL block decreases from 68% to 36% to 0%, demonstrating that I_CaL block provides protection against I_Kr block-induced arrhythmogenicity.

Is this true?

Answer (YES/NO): NO